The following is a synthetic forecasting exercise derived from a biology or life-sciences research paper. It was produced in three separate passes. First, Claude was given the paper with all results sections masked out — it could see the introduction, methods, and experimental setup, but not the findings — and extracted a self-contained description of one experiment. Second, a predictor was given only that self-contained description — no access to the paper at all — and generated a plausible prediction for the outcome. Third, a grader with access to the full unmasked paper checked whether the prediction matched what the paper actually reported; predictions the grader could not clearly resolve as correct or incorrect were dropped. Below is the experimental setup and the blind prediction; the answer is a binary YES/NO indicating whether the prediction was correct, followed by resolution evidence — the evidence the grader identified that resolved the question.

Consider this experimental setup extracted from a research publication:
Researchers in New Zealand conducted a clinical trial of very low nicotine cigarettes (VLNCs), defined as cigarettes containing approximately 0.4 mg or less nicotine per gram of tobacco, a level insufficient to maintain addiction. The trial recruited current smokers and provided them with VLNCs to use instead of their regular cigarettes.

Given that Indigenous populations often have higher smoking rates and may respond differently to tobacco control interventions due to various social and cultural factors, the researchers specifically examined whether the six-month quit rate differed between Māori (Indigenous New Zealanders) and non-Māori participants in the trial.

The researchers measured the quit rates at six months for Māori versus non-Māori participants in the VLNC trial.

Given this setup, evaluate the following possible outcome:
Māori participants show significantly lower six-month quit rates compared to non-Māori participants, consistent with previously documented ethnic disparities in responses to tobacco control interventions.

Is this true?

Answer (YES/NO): NO